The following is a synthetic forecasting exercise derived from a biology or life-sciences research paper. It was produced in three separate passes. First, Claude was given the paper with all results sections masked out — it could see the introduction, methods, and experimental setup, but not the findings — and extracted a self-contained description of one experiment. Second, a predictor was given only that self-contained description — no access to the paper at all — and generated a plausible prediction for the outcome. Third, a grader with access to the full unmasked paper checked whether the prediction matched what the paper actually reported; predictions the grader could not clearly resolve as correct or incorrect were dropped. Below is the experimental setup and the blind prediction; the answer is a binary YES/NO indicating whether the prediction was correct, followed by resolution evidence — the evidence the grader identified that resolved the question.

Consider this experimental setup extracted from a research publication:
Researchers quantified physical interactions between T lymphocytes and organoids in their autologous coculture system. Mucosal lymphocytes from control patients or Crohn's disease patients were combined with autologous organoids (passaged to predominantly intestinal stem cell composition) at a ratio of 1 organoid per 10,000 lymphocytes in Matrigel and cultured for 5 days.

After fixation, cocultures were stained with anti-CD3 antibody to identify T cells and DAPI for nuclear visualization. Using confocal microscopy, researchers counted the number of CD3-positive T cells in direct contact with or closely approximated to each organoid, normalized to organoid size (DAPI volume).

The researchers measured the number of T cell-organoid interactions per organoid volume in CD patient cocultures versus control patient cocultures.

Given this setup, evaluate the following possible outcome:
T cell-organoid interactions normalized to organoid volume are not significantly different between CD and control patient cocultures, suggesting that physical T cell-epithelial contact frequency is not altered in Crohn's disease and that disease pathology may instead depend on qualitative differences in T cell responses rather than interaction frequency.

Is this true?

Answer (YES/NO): NO